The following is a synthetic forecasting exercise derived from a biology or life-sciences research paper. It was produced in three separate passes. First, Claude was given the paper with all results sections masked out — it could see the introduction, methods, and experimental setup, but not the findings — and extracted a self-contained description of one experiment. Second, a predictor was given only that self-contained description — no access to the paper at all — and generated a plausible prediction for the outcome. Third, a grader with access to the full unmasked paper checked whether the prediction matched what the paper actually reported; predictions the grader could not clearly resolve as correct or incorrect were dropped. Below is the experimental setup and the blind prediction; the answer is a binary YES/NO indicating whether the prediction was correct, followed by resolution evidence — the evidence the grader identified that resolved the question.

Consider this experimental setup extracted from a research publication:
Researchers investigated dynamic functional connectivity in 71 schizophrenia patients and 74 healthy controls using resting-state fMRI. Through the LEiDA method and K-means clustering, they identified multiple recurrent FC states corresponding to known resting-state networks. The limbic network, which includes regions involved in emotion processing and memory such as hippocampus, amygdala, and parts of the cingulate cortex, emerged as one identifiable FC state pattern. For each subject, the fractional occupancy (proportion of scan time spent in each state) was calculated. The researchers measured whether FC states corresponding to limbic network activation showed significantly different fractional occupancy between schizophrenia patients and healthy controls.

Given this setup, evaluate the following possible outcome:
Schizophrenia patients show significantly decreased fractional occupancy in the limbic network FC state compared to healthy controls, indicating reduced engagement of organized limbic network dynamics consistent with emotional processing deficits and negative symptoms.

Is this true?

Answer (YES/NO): NO